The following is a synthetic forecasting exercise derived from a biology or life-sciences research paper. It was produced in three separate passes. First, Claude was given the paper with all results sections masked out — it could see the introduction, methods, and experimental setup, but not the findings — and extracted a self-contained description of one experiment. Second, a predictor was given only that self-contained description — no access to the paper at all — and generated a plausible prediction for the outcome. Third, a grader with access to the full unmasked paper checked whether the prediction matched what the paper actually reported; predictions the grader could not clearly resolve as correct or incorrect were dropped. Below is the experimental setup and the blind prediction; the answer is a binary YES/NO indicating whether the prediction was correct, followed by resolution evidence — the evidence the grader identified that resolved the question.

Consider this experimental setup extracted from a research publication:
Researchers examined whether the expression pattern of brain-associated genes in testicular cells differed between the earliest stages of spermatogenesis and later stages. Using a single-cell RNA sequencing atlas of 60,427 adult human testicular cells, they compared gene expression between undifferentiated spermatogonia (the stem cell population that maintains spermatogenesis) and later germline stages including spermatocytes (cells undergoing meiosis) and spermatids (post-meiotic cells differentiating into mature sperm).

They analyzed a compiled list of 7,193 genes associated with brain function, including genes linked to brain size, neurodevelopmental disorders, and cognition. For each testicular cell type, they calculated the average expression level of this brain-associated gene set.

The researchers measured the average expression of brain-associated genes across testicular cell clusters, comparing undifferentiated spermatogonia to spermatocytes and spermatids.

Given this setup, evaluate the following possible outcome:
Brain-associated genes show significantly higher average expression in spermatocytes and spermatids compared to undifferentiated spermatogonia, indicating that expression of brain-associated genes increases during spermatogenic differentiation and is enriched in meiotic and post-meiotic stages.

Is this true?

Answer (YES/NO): NO